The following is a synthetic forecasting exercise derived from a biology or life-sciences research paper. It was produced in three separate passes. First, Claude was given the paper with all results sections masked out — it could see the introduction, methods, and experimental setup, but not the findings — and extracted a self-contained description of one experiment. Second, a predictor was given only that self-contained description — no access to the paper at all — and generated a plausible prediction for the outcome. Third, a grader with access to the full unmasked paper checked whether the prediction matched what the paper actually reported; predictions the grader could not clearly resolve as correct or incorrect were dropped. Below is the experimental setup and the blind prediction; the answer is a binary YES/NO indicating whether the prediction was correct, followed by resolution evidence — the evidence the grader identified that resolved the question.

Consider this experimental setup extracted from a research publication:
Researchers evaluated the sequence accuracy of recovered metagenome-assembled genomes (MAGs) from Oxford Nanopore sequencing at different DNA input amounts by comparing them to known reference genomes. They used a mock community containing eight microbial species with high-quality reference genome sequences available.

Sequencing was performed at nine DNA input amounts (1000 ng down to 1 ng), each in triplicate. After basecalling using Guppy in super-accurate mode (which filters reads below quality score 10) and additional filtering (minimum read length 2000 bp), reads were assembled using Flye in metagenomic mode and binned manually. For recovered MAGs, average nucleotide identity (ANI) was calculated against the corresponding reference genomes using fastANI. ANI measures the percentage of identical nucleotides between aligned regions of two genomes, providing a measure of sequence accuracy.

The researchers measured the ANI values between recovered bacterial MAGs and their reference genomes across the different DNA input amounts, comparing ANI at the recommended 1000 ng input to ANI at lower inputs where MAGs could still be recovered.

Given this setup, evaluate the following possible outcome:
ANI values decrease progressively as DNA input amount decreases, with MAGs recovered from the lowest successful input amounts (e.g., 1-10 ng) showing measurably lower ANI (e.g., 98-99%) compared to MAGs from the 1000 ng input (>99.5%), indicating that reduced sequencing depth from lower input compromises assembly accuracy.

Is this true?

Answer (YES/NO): NO